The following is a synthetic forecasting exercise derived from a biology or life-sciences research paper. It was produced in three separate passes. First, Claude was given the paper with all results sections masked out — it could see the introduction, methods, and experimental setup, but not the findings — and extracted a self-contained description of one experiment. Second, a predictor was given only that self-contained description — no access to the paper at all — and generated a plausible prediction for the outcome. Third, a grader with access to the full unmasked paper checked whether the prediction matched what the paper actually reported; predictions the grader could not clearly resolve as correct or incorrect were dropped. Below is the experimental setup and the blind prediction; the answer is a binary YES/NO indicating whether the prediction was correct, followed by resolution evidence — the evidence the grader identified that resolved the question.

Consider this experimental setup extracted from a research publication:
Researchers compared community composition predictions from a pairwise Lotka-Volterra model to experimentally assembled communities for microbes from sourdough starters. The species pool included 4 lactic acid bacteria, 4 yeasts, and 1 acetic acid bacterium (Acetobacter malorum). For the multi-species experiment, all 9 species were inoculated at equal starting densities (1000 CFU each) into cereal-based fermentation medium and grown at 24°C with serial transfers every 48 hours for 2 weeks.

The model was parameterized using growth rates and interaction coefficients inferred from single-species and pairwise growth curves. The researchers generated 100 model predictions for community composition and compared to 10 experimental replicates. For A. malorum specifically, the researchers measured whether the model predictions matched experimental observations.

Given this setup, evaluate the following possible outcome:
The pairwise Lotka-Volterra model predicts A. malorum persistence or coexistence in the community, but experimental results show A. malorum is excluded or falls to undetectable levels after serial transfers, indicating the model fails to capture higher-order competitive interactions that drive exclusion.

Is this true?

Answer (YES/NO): NO